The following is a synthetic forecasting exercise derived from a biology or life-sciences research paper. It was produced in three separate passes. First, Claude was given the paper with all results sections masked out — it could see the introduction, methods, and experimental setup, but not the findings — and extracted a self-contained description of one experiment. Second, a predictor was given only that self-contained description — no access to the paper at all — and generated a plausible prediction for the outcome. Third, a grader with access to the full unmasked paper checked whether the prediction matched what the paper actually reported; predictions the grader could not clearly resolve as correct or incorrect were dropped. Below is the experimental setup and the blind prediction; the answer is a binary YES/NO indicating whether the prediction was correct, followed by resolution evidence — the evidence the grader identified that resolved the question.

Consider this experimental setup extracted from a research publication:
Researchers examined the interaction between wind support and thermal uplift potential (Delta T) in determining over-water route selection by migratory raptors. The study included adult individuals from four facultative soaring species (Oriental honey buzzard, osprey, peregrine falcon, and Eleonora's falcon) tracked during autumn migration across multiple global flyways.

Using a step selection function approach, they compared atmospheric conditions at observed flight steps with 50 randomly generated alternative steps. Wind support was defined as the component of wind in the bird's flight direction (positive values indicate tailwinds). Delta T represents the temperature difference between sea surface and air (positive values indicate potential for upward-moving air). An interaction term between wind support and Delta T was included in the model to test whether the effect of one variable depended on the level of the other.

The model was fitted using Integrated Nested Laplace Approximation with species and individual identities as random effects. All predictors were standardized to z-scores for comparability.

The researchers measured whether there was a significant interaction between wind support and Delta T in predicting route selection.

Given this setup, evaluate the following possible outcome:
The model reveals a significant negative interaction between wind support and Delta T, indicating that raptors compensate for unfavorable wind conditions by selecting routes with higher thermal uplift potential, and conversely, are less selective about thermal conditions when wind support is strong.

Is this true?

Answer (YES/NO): NO